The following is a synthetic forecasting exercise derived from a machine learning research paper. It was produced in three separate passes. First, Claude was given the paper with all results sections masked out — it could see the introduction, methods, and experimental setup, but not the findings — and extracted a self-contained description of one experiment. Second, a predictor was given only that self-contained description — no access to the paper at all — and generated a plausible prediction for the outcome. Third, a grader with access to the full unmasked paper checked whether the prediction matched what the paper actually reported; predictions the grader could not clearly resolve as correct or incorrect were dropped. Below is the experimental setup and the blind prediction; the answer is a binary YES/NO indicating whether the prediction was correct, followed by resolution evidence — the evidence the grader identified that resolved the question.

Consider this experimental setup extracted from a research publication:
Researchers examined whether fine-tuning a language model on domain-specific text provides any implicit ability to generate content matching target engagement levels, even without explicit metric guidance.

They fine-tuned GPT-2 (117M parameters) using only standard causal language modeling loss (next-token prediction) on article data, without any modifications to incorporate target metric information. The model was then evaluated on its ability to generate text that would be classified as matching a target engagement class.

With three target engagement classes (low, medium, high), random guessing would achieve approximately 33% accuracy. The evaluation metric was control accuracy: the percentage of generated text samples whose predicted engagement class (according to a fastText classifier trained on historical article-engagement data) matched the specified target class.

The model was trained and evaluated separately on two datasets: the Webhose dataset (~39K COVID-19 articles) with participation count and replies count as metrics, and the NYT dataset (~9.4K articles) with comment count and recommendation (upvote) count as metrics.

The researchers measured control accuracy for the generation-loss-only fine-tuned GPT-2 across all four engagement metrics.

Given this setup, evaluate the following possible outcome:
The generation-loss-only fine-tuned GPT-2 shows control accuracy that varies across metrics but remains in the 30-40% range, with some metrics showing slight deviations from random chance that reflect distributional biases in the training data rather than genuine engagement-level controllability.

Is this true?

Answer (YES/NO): NO